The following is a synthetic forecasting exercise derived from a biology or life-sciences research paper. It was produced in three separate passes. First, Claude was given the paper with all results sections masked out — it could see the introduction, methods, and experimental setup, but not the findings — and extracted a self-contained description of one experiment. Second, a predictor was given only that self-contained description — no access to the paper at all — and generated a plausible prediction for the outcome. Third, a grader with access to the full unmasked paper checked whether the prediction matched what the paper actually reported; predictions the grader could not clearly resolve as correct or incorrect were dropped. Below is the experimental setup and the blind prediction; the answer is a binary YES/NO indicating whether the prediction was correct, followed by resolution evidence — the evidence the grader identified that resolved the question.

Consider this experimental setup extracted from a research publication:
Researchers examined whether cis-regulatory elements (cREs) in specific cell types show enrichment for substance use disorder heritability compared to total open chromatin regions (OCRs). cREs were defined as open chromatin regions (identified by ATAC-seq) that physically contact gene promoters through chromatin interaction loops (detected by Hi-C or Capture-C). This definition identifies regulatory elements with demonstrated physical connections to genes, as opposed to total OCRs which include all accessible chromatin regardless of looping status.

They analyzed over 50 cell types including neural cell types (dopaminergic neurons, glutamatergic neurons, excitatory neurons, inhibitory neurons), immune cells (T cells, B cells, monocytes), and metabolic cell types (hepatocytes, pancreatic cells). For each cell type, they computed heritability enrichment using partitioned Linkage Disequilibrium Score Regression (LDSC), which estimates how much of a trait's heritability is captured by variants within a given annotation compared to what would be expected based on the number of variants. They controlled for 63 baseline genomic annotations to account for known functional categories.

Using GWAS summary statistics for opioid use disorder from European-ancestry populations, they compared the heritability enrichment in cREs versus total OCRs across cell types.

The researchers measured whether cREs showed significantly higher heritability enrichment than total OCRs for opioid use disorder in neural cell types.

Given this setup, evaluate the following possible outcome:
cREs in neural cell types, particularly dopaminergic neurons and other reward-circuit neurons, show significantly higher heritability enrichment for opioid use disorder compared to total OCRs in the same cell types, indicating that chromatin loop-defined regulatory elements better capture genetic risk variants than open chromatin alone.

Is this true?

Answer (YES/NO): NO